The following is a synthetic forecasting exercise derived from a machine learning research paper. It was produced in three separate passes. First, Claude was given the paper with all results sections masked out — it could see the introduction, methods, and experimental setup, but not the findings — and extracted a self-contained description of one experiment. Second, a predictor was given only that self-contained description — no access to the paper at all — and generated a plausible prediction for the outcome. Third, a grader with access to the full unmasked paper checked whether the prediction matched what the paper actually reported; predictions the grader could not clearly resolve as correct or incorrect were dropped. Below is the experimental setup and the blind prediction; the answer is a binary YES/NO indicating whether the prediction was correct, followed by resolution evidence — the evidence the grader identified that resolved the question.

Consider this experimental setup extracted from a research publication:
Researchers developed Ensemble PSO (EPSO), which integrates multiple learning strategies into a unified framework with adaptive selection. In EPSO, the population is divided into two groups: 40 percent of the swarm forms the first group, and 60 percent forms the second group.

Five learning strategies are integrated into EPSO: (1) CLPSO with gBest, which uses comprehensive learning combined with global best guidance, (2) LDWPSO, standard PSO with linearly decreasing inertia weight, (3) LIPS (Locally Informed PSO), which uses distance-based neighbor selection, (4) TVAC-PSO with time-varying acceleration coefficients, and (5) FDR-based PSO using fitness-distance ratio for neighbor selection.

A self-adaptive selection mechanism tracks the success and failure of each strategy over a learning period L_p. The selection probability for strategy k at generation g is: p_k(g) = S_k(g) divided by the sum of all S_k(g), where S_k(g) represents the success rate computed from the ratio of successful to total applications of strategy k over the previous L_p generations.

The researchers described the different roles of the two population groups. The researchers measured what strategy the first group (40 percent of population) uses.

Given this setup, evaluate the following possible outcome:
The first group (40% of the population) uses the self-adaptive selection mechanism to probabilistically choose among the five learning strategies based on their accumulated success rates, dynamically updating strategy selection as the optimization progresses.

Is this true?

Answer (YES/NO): NO